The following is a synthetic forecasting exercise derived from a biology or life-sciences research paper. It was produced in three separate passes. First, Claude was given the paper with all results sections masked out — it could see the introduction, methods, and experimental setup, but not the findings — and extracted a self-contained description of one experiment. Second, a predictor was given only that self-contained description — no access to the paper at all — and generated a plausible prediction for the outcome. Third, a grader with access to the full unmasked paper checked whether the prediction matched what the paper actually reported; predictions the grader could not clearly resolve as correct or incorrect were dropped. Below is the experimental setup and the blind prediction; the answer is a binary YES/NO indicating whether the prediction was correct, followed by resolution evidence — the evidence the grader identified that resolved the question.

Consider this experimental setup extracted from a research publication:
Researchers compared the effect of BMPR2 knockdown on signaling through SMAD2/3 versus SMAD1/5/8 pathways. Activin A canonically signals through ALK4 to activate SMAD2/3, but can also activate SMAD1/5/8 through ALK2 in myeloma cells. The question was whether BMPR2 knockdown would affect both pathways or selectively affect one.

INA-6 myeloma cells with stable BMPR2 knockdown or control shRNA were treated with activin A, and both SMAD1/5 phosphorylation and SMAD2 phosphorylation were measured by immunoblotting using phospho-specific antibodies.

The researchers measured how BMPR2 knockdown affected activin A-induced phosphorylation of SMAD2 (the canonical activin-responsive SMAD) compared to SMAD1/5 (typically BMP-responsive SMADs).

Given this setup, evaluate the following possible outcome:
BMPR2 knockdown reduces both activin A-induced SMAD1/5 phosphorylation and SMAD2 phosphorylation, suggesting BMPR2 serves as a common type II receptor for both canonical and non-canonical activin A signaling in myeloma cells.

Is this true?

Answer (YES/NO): NO